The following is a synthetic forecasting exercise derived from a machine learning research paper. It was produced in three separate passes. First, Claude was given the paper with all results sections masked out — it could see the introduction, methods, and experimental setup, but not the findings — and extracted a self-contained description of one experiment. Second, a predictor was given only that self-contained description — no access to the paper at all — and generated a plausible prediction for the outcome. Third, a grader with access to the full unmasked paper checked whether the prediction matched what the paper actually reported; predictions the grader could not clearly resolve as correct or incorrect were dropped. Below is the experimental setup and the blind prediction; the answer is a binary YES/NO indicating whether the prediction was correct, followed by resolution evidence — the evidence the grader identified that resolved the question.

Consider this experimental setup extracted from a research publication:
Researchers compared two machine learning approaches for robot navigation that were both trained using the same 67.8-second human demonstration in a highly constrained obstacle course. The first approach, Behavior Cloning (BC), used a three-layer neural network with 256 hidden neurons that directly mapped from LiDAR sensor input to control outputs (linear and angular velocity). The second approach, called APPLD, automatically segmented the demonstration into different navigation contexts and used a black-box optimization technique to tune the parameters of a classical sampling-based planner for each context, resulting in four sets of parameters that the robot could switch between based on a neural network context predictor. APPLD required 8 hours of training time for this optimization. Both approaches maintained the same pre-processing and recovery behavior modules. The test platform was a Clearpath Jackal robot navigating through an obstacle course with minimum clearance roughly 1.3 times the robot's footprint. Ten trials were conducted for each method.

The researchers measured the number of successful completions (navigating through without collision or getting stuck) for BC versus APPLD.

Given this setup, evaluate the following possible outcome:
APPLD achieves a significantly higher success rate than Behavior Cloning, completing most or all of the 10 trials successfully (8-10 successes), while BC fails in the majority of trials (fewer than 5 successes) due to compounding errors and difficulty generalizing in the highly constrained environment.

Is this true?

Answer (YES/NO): YES